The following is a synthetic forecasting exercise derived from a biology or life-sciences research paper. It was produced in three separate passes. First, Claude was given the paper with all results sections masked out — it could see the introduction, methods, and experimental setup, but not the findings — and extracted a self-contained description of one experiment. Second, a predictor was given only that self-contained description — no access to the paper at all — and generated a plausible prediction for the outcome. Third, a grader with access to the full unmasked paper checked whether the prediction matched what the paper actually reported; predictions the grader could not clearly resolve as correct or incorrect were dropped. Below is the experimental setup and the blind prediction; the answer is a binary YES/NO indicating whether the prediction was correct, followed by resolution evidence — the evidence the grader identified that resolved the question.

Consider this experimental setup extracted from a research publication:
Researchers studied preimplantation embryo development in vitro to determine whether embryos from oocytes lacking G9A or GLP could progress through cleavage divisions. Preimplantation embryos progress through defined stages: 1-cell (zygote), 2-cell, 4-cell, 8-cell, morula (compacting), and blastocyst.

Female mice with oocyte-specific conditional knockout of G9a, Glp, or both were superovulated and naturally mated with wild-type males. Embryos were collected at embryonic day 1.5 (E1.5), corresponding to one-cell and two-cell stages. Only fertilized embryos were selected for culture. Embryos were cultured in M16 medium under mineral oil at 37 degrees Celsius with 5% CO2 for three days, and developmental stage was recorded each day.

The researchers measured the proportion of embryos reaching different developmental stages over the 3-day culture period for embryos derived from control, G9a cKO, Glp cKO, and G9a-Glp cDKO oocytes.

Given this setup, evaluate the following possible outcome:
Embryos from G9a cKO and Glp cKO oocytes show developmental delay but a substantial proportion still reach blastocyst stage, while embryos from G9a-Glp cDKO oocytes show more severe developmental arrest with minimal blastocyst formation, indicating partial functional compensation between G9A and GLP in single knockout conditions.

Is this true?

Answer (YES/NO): NO